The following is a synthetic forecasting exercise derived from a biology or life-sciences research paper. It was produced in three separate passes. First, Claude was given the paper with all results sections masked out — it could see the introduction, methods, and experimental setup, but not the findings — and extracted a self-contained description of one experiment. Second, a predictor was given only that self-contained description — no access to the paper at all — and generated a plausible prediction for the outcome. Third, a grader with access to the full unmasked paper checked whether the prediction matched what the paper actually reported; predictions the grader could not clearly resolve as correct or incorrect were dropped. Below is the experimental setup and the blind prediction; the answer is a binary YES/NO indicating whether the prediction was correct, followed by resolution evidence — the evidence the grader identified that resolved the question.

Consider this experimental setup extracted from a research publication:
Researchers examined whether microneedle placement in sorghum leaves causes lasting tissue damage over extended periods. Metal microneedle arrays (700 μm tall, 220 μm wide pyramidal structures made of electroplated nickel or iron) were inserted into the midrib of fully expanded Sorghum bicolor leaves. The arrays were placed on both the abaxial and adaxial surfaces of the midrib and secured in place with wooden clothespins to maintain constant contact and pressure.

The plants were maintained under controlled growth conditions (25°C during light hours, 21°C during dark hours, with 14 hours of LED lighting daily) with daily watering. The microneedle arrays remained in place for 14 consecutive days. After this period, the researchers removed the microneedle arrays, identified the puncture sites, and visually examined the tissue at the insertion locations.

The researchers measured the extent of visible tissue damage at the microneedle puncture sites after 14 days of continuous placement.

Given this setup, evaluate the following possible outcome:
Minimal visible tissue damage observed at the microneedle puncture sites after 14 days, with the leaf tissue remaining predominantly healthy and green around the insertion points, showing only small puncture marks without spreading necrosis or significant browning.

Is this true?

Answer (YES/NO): YES